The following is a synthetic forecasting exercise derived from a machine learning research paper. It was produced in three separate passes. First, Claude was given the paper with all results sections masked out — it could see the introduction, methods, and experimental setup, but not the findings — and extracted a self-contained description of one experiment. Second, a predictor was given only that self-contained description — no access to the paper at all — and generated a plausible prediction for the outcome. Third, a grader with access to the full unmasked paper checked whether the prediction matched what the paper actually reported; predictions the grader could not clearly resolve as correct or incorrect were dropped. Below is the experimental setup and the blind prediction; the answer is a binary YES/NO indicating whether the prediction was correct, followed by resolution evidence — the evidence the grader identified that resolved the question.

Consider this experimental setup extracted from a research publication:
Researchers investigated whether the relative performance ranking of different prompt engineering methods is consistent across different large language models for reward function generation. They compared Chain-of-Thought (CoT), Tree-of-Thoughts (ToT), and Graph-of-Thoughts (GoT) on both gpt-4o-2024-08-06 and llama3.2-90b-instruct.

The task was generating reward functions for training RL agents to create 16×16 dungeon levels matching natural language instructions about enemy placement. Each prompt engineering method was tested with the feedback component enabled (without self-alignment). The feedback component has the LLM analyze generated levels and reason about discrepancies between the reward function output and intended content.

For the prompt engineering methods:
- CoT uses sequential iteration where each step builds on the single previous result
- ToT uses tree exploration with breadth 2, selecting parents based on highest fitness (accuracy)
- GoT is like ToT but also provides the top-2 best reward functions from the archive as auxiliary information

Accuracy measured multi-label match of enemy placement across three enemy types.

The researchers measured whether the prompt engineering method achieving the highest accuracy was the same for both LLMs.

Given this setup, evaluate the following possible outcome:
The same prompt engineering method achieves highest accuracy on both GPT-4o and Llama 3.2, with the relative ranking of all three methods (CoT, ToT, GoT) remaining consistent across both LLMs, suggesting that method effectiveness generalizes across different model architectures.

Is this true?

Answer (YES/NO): NO